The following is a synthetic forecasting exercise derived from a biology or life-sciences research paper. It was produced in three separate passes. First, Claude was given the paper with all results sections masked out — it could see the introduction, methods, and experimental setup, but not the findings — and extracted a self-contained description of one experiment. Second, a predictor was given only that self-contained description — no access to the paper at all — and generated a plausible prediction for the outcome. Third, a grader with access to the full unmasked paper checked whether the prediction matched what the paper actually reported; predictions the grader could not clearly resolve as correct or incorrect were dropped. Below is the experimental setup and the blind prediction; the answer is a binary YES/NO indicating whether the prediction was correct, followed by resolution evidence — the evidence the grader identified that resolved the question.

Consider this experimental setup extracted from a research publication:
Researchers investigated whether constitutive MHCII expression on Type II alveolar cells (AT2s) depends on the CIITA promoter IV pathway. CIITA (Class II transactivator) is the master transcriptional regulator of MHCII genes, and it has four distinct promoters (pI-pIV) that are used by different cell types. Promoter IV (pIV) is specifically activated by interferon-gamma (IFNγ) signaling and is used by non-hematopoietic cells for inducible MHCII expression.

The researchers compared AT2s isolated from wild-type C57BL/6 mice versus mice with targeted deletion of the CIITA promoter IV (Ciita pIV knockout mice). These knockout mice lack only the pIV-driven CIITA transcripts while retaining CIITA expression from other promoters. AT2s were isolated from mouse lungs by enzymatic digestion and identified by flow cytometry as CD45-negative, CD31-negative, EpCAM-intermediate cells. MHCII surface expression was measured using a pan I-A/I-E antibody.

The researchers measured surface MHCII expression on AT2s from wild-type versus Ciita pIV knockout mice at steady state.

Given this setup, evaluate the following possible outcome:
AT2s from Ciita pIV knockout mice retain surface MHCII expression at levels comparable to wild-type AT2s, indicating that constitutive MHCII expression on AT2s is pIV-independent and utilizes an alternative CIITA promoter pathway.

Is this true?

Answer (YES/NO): NO